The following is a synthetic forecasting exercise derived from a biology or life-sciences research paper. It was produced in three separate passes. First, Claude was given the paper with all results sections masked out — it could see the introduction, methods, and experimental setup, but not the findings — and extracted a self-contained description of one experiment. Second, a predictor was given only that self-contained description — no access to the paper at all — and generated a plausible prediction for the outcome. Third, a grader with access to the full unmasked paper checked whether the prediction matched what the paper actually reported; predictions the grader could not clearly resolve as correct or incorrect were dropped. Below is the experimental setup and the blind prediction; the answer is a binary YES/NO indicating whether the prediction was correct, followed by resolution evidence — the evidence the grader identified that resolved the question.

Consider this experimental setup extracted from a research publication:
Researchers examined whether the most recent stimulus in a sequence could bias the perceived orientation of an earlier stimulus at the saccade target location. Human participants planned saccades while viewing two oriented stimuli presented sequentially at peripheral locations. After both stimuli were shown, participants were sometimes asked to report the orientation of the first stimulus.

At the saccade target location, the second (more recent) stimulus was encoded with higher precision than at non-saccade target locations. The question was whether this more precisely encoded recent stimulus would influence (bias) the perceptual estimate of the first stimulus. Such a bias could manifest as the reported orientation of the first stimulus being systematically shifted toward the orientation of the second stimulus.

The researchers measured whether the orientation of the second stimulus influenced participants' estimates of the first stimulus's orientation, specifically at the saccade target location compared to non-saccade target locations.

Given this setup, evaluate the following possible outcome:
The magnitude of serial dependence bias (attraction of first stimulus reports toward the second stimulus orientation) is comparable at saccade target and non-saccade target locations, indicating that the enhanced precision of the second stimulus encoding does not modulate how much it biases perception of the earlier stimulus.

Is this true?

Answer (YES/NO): NO